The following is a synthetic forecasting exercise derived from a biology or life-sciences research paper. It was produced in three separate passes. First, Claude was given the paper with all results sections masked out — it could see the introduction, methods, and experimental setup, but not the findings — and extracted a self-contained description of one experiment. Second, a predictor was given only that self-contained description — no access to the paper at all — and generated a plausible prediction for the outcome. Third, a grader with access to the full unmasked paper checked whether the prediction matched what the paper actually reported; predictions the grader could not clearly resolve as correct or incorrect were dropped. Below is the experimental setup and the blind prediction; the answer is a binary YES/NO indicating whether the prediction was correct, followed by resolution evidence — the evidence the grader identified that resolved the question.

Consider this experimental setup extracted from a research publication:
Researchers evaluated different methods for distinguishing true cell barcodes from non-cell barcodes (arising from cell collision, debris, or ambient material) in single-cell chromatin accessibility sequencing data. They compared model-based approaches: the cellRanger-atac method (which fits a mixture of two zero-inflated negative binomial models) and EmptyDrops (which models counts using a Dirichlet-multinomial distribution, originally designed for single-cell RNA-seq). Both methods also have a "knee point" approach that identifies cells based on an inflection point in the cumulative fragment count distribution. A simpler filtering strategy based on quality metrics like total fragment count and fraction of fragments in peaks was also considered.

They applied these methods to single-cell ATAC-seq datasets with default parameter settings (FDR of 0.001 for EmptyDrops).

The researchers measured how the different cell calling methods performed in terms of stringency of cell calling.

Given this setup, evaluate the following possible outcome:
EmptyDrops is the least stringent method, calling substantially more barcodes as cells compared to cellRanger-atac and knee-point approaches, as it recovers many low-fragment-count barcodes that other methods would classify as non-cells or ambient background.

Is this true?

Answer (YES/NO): NO